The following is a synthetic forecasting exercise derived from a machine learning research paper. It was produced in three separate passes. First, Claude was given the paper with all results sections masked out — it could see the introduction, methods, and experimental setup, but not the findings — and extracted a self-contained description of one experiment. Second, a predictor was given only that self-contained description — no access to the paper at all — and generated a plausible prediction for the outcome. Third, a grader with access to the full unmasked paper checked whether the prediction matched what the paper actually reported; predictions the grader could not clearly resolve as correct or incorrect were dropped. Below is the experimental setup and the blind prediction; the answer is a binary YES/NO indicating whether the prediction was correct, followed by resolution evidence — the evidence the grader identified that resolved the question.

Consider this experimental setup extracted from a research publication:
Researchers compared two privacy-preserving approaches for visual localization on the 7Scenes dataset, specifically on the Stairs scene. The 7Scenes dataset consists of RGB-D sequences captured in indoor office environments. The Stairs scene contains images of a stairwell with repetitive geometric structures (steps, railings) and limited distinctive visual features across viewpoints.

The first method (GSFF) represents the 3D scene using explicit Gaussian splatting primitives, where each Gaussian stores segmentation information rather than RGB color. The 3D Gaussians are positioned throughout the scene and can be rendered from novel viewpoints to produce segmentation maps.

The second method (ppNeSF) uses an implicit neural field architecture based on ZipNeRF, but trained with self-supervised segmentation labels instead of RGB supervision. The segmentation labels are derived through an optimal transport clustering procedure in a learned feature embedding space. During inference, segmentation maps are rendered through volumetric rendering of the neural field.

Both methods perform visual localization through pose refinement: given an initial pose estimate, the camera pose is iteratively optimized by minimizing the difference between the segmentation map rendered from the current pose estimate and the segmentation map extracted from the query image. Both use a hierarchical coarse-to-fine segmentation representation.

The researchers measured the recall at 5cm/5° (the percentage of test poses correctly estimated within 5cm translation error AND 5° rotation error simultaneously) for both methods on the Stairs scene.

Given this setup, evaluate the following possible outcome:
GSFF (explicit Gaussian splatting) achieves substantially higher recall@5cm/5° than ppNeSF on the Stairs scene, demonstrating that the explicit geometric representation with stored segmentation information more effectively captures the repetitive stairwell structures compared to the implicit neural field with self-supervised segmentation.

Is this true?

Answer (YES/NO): NO